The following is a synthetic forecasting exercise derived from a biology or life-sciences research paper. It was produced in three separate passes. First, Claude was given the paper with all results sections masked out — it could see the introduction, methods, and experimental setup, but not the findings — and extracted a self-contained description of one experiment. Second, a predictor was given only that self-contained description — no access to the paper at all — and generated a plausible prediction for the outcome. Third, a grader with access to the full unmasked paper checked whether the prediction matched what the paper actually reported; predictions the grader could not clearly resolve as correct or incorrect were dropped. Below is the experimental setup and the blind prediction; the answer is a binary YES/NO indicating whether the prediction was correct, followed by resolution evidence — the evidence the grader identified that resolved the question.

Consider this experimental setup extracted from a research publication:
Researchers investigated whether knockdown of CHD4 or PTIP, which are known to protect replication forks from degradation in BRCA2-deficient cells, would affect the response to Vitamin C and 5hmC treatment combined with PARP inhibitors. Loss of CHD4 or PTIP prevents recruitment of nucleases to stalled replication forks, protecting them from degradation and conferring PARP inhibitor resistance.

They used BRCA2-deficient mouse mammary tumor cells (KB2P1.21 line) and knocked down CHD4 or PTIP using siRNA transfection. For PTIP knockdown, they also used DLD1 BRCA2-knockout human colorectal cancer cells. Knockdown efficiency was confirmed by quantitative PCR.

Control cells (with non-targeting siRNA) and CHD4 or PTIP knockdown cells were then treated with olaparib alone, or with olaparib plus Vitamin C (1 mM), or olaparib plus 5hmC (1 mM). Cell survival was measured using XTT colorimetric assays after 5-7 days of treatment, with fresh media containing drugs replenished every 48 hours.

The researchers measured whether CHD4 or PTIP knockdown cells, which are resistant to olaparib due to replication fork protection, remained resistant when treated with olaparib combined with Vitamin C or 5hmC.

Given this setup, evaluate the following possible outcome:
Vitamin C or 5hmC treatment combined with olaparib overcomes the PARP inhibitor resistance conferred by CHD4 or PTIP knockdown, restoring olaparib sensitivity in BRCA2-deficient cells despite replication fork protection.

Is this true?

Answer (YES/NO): YES